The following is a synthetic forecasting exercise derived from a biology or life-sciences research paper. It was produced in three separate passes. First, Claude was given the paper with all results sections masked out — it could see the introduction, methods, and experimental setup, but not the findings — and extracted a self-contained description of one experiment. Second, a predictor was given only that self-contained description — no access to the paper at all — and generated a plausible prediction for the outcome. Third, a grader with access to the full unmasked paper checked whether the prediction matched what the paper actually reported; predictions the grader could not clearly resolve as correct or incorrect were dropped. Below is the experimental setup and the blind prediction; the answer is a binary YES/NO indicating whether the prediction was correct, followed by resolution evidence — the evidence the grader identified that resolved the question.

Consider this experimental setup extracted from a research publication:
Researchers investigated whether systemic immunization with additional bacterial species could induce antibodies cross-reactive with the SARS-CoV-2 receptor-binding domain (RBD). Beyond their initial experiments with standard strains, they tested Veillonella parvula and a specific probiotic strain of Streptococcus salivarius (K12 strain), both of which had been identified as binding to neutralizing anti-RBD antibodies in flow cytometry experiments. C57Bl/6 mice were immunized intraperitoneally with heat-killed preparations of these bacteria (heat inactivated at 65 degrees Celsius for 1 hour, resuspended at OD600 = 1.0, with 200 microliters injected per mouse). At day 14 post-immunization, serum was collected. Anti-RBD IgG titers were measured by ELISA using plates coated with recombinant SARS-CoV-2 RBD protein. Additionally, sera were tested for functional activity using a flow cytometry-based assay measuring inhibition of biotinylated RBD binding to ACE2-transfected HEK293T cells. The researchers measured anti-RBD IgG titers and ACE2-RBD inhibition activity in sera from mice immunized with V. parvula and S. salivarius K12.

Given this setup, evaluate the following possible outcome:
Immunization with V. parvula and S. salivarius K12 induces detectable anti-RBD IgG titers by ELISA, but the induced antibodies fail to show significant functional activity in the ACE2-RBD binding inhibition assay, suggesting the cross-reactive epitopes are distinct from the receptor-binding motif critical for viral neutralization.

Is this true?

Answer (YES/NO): NO